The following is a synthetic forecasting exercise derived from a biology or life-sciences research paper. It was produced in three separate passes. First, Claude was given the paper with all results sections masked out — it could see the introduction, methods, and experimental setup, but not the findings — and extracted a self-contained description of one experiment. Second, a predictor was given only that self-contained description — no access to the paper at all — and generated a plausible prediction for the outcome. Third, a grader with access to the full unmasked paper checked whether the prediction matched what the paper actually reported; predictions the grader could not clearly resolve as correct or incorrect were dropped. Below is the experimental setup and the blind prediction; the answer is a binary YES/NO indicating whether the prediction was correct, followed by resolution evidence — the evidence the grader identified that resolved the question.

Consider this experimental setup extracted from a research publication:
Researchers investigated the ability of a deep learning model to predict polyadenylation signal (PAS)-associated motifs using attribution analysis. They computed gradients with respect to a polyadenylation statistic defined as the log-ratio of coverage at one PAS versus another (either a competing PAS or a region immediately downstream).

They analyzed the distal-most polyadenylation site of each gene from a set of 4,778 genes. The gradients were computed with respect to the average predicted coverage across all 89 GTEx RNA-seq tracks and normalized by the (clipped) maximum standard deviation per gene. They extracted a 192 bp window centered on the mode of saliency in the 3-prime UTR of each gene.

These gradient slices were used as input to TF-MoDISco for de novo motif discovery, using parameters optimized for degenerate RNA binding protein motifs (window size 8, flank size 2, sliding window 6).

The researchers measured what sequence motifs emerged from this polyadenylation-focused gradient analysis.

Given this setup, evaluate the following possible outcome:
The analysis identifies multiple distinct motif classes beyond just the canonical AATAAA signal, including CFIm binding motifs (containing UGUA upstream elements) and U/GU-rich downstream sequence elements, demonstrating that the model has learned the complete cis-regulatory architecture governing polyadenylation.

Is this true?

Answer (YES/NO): YES